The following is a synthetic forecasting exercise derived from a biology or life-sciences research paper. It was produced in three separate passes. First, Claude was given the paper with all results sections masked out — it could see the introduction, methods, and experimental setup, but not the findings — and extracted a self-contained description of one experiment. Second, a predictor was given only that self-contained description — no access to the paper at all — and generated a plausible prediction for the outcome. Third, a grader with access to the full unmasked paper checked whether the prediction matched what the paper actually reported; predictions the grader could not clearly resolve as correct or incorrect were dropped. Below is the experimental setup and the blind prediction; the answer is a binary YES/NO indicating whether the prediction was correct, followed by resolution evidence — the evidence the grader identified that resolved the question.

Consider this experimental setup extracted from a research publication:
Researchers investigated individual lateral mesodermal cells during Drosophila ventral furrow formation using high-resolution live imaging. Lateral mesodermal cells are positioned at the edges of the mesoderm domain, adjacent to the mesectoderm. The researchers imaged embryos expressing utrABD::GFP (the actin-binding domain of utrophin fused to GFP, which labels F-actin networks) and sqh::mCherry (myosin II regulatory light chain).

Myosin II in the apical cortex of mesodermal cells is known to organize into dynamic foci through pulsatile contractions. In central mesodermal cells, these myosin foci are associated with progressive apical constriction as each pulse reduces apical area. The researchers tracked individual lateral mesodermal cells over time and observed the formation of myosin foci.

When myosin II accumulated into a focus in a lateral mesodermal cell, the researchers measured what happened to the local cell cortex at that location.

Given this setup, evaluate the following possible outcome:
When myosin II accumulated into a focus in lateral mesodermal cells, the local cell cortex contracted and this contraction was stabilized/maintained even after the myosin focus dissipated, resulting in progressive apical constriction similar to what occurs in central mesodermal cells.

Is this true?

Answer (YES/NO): NO